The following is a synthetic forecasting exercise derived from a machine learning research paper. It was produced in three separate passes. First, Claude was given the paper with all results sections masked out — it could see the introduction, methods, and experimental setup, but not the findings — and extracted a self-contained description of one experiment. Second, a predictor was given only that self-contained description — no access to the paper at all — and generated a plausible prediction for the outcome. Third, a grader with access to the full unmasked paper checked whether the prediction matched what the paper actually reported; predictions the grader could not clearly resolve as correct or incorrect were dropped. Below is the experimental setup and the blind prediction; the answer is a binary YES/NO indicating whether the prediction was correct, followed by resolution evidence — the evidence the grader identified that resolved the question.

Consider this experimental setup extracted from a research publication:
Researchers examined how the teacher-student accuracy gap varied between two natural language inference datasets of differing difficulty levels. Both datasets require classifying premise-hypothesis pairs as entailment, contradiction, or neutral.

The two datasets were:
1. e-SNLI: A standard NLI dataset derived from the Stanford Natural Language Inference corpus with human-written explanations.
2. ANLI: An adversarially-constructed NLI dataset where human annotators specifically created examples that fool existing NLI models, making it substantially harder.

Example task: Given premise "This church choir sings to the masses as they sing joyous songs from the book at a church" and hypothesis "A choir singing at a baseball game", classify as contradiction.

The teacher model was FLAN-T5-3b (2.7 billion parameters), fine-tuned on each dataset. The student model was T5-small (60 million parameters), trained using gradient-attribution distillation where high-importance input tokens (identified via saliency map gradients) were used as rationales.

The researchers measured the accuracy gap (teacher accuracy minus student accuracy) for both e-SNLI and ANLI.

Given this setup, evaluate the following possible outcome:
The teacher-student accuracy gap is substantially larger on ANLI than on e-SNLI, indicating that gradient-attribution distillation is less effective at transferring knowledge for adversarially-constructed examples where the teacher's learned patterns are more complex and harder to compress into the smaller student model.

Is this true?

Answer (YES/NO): YES